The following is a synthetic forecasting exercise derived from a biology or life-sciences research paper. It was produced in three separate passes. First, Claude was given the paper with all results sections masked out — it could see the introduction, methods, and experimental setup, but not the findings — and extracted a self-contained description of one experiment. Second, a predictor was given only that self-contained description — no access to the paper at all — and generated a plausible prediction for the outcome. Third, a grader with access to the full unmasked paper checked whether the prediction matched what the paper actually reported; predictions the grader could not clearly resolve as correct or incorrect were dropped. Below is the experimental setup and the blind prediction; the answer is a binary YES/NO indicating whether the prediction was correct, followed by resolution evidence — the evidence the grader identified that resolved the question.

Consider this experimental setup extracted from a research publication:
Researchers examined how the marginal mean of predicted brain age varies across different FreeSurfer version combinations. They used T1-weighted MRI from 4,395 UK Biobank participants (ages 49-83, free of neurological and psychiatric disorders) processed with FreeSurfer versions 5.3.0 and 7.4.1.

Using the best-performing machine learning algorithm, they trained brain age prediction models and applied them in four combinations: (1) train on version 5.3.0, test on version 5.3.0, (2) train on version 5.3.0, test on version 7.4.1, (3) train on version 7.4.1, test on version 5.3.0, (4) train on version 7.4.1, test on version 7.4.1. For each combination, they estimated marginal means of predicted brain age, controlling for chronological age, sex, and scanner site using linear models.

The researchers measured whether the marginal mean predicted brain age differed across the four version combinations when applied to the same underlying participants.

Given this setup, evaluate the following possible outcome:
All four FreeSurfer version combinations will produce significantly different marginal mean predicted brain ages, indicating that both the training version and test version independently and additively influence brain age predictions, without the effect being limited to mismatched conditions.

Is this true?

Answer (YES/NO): NO